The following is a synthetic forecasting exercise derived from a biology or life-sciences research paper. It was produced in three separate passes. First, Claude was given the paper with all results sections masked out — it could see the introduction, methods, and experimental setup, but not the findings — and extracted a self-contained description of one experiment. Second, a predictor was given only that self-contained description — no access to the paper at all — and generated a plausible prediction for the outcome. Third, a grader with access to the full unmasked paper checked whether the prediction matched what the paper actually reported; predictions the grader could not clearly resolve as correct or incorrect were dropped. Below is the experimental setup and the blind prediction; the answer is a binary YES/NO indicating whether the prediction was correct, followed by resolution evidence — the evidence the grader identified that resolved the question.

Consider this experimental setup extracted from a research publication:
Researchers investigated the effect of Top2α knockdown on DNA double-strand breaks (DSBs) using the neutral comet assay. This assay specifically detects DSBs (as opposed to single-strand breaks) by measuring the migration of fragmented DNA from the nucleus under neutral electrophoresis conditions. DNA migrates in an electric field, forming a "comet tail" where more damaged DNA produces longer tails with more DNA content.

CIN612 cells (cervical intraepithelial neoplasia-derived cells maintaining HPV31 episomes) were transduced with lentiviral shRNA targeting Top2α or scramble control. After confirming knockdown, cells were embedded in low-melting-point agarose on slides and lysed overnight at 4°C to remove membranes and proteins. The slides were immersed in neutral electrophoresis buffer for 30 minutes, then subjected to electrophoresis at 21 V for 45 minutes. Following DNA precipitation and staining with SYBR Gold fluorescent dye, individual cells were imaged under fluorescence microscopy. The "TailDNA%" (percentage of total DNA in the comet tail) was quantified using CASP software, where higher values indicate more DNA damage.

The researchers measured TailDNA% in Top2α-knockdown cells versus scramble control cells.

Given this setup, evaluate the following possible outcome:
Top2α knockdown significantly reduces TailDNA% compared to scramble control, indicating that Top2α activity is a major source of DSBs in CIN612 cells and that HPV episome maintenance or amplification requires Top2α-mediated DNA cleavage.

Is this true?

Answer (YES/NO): NO